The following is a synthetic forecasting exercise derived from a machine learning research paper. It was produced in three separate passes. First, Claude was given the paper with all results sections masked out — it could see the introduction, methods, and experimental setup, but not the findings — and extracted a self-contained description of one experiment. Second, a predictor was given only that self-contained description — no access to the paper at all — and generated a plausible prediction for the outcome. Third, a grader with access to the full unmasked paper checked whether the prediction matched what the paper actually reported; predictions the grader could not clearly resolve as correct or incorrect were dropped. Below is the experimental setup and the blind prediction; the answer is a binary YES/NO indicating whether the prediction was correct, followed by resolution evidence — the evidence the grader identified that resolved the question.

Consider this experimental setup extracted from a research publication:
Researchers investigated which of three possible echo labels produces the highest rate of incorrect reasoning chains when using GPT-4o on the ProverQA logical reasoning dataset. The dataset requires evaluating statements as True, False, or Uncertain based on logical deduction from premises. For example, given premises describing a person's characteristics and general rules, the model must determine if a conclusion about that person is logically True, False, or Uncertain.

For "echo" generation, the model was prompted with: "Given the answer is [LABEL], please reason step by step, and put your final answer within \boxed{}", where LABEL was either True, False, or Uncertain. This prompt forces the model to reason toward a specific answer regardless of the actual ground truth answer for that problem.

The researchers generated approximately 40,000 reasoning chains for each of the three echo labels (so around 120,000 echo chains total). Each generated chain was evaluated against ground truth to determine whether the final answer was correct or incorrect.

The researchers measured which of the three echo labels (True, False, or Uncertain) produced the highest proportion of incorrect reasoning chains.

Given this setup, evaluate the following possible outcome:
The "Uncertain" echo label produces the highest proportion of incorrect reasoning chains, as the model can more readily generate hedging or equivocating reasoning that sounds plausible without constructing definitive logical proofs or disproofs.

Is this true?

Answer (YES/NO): YES